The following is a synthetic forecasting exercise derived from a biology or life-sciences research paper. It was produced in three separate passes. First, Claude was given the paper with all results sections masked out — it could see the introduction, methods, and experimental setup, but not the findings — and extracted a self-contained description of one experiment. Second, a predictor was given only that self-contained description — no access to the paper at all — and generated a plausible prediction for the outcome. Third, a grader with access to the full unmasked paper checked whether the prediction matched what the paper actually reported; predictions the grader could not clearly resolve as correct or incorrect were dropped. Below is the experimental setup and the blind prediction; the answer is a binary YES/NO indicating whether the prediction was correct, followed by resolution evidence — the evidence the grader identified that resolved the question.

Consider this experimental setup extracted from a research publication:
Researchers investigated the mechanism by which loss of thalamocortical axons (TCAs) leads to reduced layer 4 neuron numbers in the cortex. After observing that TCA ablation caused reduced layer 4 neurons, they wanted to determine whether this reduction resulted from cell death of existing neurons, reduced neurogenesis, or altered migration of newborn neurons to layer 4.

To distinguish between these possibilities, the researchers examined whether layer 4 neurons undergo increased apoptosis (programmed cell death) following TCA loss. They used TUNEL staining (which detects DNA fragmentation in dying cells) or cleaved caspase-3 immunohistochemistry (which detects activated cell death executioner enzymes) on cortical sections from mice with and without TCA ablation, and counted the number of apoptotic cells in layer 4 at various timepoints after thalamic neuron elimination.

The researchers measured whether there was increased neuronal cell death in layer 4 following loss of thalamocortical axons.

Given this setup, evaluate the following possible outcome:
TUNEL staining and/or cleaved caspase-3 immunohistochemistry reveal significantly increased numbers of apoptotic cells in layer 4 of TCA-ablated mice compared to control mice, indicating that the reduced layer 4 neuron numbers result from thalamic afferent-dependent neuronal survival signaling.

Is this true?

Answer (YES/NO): NO